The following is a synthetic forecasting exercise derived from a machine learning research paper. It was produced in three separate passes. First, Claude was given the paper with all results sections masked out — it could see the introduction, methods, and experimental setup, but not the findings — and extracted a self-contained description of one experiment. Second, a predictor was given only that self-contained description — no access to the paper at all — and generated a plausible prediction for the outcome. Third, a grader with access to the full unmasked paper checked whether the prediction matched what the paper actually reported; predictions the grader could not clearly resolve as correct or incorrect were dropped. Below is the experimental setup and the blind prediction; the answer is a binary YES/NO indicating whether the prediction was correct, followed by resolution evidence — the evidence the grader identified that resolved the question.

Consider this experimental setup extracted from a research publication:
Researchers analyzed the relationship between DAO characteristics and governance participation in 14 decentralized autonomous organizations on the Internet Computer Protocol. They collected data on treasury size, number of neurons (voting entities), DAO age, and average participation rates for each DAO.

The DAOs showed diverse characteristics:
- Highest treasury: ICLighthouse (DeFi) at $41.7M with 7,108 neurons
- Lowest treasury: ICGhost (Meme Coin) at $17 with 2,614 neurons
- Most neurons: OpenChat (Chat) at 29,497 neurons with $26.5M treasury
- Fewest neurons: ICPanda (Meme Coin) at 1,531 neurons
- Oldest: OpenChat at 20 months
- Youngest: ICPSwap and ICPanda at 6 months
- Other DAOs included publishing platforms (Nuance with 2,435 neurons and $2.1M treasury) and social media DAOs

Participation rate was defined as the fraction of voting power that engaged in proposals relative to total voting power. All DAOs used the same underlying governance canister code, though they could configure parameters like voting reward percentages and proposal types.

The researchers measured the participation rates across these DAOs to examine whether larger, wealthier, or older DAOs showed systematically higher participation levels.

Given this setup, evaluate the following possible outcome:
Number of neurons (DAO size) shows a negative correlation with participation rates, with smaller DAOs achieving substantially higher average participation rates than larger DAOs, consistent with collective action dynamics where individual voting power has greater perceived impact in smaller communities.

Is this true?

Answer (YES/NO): YES